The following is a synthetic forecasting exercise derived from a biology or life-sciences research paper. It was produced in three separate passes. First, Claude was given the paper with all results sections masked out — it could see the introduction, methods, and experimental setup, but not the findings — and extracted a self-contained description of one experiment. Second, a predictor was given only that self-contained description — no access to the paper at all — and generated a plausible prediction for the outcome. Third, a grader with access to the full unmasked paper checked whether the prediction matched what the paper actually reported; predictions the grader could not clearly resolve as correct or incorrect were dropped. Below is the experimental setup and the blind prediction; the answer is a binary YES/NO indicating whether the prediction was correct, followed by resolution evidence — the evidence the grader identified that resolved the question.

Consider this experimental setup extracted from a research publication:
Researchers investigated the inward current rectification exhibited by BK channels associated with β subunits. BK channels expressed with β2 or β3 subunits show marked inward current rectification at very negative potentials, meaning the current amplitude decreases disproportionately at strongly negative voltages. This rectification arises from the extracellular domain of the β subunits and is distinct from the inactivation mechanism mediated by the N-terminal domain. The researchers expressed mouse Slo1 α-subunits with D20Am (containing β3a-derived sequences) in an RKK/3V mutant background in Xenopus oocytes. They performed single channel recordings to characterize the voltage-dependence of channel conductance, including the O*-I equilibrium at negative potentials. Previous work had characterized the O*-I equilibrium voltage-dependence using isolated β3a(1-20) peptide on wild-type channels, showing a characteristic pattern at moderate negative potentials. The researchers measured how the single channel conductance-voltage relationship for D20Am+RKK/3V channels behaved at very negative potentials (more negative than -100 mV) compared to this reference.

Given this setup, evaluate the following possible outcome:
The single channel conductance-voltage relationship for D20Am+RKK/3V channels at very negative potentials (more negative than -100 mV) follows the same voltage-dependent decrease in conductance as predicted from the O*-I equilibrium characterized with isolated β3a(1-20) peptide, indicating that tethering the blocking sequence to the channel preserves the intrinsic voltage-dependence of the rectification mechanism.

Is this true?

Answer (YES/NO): NO